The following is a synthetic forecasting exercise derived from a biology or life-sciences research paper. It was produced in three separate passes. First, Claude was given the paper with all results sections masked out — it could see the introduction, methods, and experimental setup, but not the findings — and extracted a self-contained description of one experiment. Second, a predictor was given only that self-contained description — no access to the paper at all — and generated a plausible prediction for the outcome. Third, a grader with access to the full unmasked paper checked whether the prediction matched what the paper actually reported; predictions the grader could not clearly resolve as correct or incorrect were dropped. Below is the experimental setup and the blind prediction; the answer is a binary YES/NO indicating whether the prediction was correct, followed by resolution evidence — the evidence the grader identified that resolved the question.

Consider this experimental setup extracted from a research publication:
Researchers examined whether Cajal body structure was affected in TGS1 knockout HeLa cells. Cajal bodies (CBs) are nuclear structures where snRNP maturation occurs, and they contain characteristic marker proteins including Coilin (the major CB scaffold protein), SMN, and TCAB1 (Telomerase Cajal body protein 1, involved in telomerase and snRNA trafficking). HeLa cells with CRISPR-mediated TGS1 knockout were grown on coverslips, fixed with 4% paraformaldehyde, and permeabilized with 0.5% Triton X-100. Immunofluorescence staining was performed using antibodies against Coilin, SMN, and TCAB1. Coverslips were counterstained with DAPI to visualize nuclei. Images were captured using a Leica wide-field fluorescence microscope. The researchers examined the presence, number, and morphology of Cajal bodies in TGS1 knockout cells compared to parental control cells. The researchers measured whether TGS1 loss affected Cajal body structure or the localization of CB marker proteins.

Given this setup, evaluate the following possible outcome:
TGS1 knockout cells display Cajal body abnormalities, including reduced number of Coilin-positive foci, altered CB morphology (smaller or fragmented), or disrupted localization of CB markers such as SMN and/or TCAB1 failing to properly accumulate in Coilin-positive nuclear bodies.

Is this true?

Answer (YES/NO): YES